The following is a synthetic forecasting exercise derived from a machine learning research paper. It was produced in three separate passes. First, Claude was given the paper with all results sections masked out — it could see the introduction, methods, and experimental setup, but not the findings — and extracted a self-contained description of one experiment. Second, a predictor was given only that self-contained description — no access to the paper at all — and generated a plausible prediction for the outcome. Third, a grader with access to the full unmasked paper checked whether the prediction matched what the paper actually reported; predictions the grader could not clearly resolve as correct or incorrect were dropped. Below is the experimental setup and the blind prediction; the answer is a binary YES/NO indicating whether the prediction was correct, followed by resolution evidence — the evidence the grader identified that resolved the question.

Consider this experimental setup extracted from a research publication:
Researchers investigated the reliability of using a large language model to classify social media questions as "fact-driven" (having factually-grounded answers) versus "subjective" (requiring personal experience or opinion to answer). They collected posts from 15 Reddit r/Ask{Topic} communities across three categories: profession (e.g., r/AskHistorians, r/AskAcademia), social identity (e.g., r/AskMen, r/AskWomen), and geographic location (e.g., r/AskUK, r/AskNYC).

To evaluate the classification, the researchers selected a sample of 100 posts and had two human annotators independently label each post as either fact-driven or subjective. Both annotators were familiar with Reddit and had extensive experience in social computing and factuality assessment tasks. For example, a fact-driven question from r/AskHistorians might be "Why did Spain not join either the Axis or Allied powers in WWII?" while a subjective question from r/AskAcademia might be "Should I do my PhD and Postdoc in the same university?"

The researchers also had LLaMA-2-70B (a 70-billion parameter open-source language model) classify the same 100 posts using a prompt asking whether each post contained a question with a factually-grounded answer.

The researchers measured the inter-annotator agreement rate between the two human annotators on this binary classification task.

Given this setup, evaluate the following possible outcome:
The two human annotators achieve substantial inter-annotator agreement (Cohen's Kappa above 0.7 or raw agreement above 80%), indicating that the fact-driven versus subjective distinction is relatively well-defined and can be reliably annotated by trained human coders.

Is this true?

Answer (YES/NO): YES